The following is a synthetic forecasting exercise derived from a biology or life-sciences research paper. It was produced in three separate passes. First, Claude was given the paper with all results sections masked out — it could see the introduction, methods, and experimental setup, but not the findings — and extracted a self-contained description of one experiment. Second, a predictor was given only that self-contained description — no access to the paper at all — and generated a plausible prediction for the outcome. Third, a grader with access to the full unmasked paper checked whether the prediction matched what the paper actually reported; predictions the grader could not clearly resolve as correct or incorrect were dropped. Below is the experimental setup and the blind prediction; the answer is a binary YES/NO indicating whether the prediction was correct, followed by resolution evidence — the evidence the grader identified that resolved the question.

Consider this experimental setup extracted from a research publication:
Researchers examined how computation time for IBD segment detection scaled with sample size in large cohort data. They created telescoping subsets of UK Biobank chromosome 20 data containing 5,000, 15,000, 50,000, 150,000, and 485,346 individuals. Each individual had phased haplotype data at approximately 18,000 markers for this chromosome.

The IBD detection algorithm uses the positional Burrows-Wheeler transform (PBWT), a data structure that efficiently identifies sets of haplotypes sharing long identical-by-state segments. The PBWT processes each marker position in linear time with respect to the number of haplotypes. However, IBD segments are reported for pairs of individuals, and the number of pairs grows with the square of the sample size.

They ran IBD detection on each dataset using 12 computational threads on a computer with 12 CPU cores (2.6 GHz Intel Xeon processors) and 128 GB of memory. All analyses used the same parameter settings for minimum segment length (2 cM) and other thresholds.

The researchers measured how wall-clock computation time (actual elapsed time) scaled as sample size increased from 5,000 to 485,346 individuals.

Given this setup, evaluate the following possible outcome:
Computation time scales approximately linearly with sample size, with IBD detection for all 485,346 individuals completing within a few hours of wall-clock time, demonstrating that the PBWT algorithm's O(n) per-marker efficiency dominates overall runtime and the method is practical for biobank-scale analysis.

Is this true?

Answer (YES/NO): NO